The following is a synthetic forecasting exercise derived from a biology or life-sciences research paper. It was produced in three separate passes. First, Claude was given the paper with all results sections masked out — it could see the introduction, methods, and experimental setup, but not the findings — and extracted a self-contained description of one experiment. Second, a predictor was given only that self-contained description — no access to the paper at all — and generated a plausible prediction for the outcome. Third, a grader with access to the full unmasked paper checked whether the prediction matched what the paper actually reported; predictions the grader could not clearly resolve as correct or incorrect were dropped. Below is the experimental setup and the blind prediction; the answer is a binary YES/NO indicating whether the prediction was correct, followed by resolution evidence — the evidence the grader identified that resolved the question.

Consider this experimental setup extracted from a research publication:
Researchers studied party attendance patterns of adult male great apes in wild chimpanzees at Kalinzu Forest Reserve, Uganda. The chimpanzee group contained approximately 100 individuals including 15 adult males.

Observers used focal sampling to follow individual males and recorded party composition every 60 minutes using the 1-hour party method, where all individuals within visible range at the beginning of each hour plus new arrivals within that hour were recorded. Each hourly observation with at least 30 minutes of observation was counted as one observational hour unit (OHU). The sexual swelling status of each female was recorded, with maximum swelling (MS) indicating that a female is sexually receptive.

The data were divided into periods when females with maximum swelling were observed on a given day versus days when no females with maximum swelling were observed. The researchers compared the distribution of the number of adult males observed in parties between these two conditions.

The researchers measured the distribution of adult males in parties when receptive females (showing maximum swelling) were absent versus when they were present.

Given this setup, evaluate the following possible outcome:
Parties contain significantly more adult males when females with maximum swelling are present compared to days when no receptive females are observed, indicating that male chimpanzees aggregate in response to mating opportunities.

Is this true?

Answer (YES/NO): YES